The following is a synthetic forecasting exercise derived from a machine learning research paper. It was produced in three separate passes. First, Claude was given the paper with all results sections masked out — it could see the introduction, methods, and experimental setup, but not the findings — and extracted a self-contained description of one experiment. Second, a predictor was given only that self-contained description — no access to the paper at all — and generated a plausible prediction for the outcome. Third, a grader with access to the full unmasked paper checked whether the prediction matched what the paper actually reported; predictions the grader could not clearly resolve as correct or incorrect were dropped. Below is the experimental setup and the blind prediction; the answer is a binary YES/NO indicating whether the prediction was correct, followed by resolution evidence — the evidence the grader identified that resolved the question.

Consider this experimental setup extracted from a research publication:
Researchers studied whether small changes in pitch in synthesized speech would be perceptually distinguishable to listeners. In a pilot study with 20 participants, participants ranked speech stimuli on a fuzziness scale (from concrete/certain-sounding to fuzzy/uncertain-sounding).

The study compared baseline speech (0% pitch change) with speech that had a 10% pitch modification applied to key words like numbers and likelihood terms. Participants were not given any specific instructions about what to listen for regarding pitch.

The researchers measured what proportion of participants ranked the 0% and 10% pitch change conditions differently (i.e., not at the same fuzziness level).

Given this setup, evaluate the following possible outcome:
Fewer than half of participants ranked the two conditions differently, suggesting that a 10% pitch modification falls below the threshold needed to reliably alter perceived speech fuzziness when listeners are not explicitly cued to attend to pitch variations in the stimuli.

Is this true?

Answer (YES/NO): YES